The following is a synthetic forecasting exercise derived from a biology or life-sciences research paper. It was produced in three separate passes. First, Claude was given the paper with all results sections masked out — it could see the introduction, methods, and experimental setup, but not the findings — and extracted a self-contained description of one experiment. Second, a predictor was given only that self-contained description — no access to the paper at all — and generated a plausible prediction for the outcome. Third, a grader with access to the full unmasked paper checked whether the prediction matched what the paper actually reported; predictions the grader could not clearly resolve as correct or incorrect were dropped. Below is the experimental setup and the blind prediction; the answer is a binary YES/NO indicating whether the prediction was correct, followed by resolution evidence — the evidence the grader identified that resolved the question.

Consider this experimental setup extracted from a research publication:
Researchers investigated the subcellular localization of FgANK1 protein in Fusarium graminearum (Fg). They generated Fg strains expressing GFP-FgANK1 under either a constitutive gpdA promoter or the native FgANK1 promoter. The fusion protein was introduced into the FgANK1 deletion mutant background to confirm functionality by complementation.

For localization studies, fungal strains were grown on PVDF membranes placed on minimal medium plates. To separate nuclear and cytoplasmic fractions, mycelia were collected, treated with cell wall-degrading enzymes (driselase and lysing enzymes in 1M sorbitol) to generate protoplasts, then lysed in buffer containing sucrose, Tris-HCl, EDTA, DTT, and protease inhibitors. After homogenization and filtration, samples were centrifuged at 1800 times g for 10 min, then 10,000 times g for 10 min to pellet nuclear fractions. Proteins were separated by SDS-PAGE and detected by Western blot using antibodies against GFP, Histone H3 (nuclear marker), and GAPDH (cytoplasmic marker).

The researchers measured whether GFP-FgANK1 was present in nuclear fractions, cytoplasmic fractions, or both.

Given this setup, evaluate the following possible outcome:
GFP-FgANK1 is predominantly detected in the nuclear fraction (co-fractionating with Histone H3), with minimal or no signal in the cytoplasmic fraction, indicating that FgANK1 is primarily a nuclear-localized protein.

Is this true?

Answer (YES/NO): NO